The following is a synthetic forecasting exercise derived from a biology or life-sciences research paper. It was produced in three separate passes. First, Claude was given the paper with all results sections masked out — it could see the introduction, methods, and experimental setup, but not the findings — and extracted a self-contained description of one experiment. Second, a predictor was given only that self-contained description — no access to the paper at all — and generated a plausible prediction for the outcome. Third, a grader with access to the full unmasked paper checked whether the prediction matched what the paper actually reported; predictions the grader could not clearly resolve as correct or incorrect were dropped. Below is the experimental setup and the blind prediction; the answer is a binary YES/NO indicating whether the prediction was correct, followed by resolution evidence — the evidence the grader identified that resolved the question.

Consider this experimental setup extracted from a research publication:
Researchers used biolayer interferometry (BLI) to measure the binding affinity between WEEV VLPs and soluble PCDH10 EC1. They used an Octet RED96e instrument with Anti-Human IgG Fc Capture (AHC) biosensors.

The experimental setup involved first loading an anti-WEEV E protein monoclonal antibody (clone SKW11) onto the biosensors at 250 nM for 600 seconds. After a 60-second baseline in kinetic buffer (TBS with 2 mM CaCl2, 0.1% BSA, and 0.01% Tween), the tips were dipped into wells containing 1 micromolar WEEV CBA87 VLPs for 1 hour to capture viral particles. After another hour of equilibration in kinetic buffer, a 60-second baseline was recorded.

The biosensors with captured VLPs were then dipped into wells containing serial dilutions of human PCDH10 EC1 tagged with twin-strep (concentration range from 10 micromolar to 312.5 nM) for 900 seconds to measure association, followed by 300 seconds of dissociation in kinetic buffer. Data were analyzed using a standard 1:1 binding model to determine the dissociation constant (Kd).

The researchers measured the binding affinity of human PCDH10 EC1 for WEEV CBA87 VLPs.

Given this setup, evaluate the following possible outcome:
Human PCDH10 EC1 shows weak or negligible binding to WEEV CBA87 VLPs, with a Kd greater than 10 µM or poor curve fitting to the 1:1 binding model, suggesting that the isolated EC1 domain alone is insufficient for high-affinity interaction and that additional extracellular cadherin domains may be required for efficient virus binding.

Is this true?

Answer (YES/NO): NO